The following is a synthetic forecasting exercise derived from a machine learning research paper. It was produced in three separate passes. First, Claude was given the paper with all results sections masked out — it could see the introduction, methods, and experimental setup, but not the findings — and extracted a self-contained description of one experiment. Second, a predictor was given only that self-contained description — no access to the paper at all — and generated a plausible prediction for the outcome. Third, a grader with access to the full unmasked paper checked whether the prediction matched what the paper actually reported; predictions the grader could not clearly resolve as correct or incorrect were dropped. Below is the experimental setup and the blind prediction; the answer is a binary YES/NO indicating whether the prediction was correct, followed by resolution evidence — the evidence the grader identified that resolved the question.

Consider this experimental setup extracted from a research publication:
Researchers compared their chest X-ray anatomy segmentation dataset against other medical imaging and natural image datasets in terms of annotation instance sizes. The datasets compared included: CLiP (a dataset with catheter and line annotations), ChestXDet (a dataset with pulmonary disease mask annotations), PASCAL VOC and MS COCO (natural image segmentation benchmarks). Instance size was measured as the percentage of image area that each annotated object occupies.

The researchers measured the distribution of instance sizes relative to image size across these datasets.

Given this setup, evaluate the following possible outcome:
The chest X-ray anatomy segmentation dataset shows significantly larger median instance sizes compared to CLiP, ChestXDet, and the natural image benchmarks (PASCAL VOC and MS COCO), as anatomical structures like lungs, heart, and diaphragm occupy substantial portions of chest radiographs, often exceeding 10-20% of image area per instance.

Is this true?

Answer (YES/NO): NO